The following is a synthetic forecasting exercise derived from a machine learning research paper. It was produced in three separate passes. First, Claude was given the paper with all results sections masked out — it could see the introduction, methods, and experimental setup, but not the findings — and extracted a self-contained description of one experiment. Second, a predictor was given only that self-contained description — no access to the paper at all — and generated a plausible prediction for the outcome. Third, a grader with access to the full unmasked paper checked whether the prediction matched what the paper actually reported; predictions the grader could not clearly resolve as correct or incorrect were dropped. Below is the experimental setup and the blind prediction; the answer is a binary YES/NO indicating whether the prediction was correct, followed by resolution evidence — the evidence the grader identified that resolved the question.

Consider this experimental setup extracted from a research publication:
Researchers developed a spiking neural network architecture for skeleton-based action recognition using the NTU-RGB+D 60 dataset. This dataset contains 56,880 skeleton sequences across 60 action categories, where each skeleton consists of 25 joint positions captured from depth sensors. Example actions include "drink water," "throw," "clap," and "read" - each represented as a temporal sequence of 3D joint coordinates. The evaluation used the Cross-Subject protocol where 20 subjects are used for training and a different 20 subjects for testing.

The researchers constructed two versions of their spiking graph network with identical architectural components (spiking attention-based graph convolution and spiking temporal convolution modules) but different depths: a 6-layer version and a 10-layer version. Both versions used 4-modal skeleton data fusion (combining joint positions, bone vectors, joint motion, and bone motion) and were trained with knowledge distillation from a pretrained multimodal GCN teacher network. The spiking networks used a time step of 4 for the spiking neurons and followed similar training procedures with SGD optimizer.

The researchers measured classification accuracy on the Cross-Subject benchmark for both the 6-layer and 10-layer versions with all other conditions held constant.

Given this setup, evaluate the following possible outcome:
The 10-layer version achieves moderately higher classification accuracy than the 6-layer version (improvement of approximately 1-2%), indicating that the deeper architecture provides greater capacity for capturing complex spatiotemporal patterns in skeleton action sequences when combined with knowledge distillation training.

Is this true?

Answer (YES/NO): NO